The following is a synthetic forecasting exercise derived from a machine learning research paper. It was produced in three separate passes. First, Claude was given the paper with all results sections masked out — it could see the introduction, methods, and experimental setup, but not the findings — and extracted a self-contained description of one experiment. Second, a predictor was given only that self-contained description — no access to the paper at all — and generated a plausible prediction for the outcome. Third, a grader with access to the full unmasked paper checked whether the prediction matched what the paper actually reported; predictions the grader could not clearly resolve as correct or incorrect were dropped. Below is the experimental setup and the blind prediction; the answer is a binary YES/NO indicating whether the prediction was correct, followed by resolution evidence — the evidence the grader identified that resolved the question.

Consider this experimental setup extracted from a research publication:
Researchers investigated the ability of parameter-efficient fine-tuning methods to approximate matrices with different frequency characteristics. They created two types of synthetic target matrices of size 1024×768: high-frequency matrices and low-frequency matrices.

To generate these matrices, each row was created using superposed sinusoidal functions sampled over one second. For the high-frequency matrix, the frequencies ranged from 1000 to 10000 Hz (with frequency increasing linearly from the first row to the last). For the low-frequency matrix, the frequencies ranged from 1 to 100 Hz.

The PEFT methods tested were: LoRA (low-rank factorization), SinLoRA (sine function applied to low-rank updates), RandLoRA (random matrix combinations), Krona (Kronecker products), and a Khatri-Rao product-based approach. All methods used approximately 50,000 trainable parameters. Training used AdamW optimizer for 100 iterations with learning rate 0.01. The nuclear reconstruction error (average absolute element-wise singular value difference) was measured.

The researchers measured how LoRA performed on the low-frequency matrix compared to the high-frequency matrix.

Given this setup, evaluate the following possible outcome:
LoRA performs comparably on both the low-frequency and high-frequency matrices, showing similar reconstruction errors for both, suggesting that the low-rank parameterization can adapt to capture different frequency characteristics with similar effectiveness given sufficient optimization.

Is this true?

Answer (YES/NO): NO